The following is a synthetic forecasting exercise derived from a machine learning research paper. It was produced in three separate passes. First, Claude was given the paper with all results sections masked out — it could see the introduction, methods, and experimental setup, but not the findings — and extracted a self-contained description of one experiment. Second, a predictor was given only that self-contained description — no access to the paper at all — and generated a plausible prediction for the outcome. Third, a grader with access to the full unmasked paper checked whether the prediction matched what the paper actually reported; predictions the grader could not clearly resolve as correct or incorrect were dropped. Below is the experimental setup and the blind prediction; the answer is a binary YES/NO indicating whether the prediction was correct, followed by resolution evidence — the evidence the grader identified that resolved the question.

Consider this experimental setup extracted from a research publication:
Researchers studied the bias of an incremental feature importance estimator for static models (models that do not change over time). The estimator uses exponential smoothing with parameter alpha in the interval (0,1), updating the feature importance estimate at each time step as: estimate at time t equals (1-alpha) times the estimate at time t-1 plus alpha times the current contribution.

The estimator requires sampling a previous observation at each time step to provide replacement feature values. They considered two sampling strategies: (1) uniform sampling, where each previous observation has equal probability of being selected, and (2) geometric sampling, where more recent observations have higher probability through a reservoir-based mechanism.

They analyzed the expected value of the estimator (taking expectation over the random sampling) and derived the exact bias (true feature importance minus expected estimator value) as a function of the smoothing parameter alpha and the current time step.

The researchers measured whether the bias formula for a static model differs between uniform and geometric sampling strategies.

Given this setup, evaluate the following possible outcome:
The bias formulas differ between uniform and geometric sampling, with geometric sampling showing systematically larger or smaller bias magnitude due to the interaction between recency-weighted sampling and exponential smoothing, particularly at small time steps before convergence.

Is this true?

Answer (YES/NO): NO